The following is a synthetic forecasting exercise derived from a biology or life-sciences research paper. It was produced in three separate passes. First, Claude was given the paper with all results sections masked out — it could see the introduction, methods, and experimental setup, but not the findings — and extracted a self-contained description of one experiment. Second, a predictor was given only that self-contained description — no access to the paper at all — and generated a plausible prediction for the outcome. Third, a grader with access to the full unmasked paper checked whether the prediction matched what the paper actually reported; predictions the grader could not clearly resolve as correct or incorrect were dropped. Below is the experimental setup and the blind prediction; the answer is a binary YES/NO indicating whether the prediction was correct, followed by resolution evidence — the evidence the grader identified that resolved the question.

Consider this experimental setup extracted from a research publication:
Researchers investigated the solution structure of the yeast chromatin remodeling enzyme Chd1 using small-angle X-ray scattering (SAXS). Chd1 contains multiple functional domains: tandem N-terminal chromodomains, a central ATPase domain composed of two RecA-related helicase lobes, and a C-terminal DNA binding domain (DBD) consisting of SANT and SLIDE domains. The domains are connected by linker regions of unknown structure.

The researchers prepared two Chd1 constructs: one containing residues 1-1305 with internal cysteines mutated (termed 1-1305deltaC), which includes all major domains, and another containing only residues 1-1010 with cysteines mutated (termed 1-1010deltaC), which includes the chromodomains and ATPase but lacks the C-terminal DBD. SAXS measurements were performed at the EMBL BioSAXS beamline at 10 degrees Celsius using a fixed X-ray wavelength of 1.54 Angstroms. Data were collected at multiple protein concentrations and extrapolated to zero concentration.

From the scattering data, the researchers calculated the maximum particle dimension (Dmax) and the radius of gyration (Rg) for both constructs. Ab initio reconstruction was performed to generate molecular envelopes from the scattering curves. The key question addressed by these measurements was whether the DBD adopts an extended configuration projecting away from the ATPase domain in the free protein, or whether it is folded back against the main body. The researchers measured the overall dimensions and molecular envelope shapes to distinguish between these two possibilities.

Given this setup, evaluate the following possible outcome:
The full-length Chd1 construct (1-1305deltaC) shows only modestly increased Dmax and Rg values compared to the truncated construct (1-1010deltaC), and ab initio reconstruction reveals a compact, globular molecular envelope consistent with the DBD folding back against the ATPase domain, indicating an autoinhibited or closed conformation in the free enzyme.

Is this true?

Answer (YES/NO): NO